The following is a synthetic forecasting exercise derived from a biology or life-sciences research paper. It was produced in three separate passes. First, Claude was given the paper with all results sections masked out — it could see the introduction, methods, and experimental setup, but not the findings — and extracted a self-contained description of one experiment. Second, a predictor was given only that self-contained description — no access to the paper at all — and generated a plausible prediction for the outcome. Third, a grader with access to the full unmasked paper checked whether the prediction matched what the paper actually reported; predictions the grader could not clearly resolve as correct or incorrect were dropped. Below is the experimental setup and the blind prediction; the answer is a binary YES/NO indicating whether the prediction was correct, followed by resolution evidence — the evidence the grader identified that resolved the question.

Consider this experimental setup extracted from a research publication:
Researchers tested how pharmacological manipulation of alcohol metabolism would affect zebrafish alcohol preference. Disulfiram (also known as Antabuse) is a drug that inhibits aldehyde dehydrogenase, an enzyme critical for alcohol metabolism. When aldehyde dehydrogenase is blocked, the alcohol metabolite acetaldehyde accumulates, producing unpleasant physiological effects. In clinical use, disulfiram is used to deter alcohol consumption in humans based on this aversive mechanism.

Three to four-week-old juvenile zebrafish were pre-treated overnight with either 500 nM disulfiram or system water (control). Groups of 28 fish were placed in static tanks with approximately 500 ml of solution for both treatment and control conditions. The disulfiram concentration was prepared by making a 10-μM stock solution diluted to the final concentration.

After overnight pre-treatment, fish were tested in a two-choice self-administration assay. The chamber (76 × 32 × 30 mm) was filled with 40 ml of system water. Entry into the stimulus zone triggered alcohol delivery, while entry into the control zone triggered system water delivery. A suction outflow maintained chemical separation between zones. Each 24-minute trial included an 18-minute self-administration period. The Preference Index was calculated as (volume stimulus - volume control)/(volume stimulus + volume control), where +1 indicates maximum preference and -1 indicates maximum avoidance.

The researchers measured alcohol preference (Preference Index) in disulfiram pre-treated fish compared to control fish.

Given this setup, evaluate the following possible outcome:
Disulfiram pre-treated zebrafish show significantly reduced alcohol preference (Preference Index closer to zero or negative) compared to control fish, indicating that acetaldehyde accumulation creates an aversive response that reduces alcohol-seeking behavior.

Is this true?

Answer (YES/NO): NO